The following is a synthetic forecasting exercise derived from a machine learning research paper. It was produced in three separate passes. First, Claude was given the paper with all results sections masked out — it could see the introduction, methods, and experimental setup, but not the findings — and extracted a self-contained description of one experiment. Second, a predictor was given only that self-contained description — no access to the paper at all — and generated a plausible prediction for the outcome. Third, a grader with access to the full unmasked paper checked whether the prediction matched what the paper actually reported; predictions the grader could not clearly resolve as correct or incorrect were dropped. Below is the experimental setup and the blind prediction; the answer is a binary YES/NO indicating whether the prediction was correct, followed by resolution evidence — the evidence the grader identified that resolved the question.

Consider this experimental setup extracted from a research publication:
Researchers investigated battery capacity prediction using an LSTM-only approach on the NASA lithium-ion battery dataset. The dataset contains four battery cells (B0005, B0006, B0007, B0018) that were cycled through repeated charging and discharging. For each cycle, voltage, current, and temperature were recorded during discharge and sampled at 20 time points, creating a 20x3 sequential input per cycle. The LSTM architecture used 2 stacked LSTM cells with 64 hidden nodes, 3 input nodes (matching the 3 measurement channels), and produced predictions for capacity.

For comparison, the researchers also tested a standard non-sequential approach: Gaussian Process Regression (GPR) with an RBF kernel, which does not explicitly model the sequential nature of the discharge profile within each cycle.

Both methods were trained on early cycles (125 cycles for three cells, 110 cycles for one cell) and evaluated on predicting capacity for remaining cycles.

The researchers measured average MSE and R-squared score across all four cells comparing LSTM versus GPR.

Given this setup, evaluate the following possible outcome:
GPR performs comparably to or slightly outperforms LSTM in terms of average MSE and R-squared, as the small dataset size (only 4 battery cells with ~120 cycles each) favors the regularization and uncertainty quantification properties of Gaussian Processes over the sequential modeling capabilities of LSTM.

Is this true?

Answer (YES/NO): YES